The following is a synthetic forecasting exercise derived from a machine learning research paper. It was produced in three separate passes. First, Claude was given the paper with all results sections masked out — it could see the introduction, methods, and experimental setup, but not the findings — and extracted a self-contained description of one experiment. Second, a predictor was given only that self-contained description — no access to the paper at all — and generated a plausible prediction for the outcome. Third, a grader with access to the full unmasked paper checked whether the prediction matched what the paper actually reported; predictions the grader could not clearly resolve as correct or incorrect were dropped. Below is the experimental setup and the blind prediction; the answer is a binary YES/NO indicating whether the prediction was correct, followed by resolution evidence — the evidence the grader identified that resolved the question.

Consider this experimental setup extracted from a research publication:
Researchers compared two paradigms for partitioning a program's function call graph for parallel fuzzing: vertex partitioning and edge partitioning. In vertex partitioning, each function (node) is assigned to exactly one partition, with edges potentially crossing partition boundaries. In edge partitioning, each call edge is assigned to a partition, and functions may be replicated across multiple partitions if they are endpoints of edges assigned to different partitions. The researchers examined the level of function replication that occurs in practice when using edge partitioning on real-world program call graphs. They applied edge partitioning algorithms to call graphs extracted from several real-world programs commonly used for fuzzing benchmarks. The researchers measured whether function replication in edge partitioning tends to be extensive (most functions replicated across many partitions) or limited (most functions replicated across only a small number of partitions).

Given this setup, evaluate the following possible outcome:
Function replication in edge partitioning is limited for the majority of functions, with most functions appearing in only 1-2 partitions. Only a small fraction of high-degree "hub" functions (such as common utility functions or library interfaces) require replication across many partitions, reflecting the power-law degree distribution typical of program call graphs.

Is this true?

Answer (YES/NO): YES